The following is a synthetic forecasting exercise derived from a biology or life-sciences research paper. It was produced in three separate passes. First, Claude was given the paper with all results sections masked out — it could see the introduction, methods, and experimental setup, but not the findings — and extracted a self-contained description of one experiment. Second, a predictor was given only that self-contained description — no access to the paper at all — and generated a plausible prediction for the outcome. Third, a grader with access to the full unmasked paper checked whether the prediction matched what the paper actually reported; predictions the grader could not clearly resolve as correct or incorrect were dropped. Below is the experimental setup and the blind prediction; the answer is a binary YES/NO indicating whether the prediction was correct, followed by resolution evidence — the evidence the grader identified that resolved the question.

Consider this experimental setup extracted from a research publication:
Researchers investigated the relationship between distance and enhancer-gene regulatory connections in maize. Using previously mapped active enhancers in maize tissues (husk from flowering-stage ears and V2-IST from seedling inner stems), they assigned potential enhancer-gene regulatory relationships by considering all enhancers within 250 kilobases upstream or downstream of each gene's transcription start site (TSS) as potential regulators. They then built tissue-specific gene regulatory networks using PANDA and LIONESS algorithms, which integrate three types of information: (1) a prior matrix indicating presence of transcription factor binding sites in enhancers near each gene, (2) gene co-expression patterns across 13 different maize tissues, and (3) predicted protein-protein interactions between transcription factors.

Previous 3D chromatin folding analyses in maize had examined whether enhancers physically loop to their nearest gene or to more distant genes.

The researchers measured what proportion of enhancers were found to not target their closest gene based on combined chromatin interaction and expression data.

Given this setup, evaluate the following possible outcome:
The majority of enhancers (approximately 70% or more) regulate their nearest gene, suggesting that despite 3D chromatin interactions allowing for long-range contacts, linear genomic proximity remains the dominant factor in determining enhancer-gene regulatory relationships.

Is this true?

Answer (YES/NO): NO